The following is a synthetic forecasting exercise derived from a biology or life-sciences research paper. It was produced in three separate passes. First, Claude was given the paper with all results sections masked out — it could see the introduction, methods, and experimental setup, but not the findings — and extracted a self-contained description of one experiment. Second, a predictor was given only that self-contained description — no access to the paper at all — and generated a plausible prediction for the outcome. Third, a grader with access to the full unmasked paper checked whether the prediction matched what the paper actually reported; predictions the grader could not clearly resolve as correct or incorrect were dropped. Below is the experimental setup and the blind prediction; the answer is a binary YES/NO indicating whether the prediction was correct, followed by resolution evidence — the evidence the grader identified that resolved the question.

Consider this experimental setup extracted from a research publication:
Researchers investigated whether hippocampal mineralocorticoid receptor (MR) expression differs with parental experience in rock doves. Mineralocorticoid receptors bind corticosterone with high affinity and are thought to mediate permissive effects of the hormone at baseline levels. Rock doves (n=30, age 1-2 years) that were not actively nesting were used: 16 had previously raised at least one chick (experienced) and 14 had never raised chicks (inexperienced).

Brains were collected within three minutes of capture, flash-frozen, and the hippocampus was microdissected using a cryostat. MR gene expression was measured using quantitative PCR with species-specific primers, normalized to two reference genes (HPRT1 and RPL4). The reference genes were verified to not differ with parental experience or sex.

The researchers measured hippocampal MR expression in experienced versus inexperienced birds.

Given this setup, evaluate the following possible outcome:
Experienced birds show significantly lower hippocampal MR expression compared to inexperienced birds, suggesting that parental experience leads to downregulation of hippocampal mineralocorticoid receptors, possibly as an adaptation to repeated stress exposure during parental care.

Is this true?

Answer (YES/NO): NO